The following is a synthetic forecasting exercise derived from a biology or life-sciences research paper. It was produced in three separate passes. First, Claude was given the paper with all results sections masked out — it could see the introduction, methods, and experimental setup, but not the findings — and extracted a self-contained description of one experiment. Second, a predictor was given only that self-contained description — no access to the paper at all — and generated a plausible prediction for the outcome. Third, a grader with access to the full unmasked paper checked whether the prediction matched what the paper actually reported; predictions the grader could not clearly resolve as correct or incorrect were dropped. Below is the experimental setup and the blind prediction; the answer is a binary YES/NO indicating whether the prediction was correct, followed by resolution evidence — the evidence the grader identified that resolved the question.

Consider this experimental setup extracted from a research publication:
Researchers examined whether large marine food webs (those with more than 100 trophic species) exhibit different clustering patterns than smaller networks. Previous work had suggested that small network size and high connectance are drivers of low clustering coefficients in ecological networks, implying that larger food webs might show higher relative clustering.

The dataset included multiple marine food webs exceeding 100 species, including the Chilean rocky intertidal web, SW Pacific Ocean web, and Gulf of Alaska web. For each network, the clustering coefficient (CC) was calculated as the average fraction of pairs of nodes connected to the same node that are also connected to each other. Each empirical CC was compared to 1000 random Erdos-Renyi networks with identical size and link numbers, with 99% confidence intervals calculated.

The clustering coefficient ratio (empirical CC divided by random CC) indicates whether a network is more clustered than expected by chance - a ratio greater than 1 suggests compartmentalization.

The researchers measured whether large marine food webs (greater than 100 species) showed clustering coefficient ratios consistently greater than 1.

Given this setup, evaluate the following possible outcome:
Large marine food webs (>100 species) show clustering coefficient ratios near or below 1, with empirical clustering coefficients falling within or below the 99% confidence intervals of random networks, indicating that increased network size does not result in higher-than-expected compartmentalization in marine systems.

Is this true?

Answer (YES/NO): YES